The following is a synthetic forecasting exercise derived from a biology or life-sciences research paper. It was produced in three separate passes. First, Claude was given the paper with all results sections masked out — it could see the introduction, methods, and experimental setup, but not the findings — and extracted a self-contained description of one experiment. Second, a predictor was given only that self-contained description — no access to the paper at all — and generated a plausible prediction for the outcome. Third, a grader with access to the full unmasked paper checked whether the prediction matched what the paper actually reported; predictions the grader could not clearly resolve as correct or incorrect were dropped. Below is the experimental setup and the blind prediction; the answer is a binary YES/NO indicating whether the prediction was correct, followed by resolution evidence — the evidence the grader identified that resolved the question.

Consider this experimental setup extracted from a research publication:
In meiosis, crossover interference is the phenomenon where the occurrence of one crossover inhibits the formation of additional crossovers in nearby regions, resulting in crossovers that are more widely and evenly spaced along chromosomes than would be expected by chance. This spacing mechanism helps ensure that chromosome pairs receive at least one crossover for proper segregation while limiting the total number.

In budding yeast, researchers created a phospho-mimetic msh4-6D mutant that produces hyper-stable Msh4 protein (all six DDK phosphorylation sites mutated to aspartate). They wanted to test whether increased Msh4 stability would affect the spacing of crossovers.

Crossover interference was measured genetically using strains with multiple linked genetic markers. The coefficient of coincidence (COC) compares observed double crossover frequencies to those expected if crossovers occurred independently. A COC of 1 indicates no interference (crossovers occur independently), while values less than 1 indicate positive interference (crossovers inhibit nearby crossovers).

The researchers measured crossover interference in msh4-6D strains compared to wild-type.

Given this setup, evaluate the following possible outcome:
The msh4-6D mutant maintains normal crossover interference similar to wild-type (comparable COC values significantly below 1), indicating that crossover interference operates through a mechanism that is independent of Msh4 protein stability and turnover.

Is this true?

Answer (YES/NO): NO